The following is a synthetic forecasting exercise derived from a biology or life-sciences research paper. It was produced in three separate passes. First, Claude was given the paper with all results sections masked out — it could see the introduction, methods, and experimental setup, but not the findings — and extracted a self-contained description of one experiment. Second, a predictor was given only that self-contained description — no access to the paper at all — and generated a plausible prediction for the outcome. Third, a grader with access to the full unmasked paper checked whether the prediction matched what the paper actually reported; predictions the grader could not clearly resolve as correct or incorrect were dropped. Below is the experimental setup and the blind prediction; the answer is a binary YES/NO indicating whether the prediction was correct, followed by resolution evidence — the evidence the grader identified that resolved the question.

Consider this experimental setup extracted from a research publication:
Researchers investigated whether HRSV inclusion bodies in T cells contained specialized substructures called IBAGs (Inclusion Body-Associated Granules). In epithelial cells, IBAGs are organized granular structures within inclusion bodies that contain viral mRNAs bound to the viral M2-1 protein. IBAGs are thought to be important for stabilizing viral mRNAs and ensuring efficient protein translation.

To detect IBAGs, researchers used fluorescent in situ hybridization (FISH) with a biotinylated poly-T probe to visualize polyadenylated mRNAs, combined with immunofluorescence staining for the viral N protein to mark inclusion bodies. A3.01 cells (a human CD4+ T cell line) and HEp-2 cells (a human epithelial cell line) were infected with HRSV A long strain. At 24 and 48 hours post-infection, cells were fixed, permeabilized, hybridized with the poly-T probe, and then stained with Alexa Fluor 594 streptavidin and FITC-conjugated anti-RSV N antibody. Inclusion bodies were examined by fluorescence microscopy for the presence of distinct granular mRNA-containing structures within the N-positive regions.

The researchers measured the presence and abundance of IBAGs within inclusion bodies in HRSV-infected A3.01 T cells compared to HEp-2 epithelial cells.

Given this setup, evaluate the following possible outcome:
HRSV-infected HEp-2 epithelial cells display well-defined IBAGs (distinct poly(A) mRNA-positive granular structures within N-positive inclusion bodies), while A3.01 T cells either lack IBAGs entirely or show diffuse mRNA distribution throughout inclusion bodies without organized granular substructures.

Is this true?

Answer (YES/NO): YES